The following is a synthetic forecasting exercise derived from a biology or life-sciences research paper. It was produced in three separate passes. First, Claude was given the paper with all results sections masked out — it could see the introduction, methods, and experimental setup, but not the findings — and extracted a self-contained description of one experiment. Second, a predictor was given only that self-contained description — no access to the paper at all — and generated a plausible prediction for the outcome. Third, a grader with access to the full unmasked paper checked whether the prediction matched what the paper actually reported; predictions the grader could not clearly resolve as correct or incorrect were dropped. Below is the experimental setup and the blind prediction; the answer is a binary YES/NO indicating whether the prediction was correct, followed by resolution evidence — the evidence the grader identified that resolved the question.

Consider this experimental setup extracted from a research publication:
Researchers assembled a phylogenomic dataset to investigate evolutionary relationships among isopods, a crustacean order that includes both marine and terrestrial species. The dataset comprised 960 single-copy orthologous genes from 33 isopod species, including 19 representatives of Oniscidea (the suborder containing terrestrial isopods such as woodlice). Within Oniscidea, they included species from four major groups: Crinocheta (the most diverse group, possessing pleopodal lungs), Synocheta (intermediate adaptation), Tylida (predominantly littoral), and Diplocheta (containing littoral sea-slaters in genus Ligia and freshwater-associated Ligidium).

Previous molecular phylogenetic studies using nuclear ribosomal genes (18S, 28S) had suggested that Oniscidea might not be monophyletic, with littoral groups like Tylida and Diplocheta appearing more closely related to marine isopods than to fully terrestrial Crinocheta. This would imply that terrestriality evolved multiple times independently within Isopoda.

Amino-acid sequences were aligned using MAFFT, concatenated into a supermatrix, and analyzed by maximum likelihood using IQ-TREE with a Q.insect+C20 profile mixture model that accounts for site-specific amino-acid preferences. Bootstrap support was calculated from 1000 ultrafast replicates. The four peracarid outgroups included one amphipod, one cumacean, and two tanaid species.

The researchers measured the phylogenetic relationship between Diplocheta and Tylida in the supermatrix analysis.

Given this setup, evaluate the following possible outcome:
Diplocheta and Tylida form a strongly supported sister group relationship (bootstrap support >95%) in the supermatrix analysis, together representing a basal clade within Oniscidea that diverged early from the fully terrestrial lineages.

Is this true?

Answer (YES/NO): YES